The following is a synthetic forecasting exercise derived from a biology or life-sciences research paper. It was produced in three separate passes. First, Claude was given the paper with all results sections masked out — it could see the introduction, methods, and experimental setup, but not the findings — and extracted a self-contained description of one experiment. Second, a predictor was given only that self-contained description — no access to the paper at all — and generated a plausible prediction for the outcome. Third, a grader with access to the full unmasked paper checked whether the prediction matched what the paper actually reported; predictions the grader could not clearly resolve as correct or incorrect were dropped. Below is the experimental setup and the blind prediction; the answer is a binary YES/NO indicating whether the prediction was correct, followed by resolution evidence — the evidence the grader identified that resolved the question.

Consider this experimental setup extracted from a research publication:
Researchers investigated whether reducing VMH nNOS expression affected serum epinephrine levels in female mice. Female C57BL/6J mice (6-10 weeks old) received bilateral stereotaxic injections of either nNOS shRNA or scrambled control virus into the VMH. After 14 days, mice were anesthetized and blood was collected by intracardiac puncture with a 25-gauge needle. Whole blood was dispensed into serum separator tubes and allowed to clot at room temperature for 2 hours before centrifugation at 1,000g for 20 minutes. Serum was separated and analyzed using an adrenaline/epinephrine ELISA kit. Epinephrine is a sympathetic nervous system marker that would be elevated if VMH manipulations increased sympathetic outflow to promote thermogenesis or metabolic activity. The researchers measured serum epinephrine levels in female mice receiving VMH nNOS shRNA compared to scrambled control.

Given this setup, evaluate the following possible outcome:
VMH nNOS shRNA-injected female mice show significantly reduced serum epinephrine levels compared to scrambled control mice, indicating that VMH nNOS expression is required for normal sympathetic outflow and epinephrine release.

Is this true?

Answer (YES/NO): NO